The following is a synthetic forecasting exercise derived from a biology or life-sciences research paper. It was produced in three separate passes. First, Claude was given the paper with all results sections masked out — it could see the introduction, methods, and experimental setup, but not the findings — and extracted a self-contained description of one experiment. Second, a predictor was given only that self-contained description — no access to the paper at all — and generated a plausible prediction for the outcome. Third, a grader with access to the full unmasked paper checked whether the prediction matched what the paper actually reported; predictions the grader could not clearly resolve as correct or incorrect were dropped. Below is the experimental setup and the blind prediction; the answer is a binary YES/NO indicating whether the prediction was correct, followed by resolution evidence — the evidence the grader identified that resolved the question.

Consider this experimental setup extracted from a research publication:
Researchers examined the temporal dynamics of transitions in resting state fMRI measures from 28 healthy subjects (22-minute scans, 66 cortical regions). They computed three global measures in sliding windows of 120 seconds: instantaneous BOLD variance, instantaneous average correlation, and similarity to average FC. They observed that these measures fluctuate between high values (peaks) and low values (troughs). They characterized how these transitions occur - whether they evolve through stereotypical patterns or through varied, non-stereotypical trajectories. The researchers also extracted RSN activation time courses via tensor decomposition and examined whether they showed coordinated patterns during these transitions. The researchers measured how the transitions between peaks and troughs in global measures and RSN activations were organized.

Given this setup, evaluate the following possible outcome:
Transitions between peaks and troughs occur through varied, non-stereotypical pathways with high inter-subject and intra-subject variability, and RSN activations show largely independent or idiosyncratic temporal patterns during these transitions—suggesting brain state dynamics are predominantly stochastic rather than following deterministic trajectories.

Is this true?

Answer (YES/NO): NO